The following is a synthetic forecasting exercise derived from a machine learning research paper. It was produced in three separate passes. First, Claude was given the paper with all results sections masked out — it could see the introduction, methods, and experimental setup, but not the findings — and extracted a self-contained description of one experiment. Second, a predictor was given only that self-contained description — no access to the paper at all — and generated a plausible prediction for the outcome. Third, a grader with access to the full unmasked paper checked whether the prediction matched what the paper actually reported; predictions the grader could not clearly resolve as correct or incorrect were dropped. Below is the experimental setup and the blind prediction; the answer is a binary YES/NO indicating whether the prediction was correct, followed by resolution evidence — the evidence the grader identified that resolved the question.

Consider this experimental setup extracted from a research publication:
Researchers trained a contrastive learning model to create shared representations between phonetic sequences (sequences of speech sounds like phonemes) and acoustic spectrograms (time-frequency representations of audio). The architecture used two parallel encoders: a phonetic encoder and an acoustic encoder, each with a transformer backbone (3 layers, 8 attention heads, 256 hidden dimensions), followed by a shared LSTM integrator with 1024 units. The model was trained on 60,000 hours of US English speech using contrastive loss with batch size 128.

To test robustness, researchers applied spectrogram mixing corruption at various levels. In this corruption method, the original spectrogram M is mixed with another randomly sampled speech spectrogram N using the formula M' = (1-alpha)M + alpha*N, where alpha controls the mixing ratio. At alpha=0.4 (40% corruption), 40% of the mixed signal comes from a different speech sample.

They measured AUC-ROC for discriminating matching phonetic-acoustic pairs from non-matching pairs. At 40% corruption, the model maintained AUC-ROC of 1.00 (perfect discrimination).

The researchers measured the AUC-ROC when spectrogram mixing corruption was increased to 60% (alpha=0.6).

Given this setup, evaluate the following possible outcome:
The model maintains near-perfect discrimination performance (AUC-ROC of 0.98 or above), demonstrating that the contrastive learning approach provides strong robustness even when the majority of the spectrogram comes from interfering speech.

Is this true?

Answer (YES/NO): NO